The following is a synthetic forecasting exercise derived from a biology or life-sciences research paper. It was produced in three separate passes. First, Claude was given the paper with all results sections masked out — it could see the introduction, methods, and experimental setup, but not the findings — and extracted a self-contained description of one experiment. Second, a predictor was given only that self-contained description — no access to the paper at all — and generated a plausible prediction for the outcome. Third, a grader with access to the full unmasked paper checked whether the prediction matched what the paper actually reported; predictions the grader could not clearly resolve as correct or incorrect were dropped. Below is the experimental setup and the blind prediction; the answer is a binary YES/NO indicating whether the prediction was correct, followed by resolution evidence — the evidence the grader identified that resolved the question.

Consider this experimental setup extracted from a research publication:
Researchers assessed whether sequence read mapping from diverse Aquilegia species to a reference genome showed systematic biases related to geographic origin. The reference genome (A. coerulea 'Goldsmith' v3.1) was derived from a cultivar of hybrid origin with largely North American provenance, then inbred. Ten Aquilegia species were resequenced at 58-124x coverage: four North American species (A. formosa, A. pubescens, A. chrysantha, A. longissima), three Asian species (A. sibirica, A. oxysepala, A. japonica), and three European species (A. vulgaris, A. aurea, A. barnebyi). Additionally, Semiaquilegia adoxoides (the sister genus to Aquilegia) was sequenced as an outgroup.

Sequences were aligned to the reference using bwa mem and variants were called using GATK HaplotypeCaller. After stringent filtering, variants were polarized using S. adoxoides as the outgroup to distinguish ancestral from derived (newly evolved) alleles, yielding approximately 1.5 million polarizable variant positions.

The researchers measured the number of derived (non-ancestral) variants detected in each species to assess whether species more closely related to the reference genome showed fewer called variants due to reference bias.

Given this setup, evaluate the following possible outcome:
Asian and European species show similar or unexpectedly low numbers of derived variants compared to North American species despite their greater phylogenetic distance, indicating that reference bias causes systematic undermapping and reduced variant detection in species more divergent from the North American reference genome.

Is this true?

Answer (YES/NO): NO